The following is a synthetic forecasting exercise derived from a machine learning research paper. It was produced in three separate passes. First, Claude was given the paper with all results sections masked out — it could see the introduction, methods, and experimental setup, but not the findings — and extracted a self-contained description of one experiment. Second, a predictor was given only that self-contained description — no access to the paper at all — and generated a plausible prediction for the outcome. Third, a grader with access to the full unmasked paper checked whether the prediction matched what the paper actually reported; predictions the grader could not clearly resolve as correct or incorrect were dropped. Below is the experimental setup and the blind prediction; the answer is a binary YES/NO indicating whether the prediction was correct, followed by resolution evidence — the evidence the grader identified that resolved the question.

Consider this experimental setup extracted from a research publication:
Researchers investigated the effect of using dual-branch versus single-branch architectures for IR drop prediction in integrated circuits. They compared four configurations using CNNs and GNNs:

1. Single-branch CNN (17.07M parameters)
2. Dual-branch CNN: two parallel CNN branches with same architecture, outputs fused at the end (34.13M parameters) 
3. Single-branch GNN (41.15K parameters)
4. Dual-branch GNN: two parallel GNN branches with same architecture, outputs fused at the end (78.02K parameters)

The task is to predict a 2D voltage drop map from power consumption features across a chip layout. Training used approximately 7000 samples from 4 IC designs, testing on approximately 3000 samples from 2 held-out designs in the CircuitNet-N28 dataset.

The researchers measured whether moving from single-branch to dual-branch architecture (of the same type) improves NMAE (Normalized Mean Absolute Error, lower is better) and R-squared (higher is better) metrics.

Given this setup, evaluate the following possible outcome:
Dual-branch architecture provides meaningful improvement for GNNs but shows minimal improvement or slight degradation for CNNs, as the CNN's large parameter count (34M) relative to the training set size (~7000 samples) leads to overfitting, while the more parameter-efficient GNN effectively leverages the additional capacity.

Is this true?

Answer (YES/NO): NO